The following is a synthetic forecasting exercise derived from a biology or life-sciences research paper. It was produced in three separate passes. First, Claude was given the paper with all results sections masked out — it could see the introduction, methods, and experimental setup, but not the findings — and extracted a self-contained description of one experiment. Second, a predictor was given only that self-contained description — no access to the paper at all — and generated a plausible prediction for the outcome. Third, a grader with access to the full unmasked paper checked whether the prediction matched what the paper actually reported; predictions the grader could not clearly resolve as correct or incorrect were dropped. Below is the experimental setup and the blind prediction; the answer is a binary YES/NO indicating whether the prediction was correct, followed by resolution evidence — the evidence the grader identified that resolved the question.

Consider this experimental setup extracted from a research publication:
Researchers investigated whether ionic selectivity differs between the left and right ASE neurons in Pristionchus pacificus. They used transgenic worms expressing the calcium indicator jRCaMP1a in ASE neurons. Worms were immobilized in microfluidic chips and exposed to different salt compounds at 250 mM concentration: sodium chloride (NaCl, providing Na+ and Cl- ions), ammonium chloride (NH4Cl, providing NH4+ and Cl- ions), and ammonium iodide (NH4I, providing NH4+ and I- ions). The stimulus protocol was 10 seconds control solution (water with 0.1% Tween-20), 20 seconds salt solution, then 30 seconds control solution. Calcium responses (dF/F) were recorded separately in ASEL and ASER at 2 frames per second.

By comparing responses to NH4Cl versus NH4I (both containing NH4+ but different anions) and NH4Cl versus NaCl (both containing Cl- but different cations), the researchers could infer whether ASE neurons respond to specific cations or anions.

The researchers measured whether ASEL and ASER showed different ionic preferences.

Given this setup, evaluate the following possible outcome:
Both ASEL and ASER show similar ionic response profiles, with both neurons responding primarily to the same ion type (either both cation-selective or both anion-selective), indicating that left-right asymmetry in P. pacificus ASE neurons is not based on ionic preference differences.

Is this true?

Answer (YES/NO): NO